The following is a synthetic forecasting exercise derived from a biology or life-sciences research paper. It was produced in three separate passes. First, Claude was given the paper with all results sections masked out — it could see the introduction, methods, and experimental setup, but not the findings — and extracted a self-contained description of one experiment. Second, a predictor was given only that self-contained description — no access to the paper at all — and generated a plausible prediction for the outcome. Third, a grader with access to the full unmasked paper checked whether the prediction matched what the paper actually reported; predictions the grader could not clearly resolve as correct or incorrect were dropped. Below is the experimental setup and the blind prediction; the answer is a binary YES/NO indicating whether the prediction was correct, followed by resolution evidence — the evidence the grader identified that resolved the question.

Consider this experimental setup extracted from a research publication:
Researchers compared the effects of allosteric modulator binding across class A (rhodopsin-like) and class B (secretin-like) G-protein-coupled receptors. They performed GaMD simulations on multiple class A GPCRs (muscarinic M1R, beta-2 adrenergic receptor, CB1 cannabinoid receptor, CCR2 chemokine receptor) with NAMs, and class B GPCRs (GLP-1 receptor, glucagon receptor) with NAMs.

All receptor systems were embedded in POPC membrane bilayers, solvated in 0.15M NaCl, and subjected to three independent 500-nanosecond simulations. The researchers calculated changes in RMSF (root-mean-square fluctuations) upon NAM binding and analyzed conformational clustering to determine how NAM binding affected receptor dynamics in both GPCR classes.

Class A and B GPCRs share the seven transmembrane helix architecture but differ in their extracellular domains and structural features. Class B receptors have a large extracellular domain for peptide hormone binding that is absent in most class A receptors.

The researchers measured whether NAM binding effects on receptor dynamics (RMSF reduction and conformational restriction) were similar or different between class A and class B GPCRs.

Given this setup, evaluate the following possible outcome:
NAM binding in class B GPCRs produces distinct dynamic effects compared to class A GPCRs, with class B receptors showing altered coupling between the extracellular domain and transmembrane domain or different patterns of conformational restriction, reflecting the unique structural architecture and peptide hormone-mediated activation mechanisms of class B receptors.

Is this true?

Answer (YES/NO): NO